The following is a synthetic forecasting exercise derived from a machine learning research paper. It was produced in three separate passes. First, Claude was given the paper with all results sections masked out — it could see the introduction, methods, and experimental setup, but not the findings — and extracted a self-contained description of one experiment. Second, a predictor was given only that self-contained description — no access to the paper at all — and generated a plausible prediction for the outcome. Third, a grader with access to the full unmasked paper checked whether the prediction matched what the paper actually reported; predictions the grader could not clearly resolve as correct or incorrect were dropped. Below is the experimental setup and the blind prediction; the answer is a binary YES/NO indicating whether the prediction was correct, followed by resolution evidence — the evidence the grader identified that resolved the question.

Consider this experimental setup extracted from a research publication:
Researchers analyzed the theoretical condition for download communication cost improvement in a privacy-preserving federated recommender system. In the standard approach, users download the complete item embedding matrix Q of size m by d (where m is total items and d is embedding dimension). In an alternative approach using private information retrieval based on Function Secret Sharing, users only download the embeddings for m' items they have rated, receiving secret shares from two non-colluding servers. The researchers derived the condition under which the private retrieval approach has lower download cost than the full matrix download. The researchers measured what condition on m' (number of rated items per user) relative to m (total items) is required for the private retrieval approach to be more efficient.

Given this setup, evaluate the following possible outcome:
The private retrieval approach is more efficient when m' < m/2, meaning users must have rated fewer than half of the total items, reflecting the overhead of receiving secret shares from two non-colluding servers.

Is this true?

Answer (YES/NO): YES